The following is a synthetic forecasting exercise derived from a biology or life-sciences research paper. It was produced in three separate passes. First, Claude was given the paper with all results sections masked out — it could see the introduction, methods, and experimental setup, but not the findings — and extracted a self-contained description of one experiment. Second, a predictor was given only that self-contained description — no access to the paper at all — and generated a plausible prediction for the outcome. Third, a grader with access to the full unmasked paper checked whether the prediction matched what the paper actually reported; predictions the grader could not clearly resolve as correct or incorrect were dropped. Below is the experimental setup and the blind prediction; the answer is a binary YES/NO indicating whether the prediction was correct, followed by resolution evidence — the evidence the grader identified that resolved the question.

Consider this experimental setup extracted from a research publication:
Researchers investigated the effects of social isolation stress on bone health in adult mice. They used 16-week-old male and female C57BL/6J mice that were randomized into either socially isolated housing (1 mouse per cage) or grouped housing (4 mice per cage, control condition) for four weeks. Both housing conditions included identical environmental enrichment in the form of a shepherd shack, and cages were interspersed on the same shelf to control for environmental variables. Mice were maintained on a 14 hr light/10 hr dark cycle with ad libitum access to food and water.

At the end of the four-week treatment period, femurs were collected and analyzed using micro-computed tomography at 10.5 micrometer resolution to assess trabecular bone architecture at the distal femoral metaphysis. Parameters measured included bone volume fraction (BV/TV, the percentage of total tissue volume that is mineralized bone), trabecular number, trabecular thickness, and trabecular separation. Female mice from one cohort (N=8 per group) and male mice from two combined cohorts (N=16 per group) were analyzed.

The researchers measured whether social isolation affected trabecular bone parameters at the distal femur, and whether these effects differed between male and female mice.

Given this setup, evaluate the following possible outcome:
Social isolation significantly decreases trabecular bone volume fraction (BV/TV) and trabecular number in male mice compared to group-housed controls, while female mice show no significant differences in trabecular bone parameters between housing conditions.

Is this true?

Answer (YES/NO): NO